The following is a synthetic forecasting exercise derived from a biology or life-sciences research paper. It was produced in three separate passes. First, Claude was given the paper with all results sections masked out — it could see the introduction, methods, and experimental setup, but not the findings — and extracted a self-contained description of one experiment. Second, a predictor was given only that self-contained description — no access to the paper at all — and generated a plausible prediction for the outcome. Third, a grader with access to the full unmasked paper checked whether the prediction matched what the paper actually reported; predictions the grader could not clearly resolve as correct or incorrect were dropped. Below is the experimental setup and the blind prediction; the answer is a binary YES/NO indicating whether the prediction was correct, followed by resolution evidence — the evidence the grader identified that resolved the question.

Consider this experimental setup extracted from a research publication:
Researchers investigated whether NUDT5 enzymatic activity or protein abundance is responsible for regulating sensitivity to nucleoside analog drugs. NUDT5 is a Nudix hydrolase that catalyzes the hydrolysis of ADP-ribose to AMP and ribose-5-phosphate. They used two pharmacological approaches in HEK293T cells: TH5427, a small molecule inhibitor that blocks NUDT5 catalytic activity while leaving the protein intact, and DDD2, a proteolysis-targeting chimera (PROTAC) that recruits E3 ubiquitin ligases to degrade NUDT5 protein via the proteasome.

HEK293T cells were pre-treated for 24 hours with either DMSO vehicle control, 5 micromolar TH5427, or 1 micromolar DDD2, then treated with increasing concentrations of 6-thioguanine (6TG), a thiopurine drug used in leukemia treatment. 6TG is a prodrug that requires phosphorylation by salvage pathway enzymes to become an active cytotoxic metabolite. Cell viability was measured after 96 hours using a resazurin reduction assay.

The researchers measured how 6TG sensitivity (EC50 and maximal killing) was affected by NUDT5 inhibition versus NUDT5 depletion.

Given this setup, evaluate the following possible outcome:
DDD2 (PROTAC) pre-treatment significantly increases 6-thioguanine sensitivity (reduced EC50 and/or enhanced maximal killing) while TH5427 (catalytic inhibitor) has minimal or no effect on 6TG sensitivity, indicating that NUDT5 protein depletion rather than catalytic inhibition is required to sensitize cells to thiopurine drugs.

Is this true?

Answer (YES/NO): NO